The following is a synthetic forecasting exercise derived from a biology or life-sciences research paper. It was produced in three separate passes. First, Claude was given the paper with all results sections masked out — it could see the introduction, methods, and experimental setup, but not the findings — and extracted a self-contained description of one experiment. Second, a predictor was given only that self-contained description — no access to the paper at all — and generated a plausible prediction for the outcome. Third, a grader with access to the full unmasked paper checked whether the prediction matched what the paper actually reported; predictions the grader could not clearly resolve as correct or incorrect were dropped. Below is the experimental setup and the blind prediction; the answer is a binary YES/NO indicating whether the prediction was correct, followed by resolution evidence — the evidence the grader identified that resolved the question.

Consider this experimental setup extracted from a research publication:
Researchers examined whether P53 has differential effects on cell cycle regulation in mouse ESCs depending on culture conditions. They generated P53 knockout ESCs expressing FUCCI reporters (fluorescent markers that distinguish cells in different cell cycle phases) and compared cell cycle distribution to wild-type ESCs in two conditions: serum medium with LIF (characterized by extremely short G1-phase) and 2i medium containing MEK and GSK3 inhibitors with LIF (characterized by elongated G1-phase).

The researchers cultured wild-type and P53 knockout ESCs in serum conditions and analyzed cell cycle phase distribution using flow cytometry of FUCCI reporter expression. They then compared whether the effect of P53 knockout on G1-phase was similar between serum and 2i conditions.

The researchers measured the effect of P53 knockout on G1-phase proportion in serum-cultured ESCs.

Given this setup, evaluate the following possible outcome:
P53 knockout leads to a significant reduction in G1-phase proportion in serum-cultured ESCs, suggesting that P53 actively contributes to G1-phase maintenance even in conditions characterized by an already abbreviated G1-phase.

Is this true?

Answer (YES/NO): NO